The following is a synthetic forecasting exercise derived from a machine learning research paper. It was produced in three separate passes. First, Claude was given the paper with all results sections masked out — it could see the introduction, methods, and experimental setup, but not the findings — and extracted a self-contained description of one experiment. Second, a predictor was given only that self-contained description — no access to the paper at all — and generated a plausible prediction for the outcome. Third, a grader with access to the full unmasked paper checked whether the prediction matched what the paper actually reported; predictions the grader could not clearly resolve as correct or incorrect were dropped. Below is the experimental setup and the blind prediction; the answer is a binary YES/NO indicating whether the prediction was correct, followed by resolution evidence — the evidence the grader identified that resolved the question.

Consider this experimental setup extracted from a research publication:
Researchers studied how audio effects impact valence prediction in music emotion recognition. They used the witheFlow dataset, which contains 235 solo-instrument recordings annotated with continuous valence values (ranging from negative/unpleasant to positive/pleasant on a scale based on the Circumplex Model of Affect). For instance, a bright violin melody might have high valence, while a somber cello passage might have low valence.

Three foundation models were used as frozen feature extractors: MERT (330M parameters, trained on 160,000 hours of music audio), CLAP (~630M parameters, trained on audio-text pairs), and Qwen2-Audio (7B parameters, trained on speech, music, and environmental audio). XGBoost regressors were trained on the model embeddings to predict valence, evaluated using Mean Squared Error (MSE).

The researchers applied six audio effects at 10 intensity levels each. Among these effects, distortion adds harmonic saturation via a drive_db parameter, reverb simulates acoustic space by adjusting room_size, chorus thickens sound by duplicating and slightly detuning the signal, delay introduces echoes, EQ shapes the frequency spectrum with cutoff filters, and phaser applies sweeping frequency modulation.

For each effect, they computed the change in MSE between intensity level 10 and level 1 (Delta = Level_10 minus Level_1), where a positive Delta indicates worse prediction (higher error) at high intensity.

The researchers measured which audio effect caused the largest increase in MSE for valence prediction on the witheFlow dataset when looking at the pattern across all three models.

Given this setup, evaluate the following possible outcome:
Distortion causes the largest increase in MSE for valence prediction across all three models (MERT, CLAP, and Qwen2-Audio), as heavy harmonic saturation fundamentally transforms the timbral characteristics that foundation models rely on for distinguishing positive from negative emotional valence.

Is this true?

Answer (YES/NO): YES